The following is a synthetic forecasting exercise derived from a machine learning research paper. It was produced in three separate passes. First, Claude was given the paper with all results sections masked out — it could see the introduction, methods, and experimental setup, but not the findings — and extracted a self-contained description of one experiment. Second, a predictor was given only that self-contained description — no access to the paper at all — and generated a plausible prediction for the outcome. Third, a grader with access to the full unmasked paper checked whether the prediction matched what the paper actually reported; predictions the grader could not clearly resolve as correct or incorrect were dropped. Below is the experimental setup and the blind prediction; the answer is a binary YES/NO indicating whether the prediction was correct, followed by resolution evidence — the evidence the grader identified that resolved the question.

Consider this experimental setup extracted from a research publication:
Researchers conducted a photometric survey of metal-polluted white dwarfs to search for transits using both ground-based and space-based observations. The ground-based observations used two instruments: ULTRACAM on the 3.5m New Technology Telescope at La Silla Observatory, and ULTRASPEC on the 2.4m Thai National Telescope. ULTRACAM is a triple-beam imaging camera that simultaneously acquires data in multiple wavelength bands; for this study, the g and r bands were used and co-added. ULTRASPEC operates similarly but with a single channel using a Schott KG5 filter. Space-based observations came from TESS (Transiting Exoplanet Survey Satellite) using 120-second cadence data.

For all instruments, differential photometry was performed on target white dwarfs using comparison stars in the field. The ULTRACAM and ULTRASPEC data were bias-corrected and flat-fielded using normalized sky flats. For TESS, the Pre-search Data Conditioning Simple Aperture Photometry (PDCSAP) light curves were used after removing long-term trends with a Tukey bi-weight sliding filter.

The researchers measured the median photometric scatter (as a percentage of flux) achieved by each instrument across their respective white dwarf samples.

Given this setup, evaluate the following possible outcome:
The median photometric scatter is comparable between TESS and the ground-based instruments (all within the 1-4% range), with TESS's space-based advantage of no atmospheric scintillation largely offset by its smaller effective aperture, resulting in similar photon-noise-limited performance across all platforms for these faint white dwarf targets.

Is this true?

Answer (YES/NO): NO